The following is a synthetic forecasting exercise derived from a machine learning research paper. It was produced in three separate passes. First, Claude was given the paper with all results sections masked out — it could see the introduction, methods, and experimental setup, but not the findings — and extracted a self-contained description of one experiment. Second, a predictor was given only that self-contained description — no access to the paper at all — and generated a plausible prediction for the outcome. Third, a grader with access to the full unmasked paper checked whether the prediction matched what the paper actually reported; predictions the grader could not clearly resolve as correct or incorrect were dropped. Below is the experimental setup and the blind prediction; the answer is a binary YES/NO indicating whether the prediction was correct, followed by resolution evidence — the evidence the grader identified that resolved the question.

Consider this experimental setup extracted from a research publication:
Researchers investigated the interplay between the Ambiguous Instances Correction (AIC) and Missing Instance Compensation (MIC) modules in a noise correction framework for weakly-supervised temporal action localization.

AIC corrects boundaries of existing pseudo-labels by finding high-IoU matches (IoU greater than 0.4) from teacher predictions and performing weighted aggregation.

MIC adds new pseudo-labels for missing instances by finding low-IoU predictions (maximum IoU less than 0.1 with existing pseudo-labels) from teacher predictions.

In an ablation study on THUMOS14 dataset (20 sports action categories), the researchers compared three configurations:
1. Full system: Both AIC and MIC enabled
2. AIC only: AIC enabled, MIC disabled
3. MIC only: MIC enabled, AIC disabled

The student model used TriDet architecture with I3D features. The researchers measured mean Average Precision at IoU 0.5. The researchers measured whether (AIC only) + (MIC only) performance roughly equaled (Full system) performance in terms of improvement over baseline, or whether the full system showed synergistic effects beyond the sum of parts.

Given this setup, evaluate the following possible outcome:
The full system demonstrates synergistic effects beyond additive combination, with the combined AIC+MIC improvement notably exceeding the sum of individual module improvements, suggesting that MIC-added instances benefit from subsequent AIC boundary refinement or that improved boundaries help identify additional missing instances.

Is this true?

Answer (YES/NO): NO